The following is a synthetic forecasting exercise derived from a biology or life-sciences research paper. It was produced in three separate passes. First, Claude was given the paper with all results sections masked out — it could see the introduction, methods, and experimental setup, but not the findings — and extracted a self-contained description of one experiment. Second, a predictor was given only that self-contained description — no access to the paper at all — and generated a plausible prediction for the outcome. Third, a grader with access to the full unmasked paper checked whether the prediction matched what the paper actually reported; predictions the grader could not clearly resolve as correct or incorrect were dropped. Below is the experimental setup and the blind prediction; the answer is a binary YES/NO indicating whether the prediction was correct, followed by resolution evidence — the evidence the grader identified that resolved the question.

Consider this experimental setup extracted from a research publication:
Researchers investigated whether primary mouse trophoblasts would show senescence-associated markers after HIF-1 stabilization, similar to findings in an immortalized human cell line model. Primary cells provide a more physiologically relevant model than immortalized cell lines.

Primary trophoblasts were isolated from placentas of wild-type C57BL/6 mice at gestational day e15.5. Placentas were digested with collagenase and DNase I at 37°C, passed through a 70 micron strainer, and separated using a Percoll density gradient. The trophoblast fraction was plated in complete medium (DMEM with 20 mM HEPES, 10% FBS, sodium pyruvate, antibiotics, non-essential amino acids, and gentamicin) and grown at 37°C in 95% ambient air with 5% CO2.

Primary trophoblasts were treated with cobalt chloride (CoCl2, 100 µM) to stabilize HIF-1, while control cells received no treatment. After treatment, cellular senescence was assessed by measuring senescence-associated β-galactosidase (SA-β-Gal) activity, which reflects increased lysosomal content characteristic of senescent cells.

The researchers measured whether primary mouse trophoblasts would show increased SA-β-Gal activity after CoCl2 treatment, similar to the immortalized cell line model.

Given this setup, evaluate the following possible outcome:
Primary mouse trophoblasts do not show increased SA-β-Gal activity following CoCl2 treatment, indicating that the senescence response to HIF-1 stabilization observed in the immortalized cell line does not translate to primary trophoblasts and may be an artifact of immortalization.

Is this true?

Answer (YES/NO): NO